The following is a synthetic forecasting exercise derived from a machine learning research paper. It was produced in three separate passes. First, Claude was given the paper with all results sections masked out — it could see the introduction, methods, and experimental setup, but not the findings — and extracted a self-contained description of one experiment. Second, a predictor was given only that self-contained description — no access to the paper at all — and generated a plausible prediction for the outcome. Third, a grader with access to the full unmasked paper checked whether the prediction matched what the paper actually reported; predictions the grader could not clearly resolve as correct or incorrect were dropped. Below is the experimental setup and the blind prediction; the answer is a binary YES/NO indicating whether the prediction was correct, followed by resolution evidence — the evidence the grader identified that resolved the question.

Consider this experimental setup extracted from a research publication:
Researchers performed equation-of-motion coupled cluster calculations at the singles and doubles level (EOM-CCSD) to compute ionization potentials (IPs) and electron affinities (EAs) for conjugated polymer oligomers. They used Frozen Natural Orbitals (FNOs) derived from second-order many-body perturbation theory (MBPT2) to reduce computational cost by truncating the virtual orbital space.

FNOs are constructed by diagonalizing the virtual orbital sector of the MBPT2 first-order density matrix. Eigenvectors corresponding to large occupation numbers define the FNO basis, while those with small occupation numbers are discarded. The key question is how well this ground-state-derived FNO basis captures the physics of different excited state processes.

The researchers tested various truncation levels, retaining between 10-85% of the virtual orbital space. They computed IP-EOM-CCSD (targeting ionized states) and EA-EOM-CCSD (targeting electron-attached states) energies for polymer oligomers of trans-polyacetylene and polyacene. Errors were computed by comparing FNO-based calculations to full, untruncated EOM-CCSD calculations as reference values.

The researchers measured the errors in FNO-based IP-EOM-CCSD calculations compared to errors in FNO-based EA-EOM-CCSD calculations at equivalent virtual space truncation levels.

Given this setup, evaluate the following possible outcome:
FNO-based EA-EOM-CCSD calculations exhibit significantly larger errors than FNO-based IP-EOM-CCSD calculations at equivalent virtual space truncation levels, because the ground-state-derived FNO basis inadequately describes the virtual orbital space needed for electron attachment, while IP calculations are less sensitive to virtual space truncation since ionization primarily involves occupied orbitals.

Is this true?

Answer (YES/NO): YES